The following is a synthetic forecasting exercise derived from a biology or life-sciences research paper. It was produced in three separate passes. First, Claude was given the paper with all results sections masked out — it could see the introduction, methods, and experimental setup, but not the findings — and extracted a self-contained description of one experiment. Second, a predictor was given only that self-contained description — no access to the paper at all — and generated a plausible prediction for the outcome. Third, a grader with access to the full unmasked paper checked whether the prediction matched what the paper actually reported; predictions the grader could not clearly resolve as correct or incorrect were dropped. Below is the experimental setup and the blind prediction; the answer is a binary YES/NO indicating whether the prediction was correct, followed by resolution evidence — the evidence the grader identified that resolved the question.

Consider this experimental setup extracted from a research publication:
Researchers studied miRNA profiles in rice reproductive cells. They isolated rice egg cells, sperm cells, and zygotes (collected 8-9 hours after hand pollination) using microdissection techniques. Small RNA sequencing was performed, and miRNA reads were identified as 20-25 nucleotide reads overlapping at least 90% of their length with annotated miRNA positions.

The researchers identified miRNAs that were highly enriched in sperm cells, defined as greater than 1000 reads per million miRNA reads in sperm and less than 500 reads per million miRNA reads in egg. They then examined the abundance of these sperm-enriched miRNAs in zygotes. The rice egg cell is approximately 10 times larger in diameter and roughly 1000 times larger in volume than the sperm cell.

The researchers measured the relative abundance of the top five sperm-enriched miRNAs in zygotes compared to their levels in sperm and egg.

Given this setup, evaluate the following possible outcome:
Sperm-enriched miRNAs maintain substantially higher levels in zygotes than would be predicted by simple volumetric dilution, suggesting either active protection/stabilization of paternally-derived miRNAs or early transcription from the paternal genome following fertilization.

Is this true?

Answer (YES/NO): NO